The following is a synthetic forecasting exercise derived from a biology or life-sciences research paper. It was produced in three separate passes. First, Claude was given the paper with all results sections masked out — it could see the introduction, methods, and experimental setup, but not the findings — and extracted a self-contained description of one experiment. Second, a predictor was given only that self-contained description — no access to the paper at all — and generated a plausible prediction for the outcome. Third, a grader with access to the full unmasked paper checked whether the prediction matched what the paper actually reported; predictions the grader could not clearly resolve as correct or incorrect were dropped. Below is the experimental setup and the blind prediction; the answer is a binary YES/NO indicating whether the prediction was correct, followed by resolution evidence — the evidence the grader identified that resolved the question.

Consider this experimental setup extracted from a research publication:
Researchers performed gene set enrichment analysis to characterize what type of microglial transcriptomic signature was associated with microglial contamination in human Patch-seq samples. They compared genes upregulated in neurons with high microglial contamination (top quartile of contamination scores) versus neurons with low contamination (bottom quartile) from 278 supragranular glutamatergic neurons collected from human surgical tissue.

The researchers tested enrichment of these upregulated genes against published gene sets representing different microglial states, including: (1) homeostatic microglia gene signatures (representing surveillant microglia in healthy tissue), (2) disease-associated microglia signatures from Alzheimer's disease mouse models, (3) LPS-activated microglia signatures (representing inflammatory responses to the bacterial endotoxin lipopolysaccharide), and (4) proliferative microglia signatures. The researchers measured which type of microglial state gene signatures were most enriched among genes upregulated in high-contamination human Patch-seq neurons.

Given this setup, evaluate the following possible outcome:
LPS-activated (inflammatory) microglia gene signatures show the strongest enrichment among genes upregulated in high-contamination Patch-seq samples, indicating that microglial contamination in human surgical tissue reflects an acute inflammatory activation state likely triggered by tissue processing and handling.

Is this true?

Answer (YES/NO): NO